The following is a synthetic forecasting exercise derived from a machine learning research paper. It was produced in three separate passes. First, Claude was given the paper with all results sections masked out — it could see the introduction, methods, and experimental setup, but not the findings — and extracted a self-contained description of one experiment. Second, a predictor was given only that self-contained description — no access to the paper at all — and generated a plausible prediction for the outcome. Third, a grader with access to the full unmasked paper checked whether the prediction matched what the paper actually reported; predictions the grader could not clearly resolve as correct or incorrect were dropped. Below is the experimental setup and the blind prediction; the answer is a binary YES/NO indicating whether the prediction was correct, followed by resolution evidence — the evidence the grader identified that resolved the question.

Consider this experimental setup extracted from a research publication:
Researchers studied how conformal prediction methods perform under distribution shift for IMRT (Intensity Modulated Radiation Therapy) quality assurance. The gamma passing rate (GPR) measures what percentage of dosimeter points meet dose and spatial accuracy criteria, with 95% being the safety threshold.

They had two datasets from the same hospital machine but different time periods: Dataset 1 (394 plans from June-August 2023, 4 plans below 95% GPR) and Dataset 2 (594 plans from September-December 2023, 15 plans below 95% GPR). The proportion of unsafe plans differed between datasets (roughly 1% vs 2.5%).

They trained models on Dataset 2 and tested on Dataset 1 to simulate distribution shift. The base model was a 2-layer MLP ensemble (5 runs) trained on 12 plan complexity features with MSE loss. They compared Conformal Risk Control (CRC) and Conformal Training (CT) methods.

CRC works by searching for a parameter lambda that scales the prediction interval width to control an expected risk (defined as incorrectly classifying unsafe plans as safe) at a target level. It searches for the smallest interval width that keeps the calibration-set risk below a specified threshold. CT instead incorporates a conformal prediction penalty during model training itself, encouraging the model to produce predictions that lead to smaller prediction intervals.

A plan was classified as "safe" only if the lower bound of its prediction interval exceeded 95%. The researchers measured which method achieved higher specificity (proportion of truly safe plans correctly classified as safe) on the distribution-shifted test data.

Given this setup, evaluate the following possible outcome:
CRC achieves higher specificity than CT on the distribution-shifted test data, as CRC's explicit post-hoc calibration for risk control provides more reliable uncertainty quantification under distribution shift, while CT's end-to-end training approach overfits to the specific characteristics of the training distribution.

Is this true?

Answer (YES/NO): NO